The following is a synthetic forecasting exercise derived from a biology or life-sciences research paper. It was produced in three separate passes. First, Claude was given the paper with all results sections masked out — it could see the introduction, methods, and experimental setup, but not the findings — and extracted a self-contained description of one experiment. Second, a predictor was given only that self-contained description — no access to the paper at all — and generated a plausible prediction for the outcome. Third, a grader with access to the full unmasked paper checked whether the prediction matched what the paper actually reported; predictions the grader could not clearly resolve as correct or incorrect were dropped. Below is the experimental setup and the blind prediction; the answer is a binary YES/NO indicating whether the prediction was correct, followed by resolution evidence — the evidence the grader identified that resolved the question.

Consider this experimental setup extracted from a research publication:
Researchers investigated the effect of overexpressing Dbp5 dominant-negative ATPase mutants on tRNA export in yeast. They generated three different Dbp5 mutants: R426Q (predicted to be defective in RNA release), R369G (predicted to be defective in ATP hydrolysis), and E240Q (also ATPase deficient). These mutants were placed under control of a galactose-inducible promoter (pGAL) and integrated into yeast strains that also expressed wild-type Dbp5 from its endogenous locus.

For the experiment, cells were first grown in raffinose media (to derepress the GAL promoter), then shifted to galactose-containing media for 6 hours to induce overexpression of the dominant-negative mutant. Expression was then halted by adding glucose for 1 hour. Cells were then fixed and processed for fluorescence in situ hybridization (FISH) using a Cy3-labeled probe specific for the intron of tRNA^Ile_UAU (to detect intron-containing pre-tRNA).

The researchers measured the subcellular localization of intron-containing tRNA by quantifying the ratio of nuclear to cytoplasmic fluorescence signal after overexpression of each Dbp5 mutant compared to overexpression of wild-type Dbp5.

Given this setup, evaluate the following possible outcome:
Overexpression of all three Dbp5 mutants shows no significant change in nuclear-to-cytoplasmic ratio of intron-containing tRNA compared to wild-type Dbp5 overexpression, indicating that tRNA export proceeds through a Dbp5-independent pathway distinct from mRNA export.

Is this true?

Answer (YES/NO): NO